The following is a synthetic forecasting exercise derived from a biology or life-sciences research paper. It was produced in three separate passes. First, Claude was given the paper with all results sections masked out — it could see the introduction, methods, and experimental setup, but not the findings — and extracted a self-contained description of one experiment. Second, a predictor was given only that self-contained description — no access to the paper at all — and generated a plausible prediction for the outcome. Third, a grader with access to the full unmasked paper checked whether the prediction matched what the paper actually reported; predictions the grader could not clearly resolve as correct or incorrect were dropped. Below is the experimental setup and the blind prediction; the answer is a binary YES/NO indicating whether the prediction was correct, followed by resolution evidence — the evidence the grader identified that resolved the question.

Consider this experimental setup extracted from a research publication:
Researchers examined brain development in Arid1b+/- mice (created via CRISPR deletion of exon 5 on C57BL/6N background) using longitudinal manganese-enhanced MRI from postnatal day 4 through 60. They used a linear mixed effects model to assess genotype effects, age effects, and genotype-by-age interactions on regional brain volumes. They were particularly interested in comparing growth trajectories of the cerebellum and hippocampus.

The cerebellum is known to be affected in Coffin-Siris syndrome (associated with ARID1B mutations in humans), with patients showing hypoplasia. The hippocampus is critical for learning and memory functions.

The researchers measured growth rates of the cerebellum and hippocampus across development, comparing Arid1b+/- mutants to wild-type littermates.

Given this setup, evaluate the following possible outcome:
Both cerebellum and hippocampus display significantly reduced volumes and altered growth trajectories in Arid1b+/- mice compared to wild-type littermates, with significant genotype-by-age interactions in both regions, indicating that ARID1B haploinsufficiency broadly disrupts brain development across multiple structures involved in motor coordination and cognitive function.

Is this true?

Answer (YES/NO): NO